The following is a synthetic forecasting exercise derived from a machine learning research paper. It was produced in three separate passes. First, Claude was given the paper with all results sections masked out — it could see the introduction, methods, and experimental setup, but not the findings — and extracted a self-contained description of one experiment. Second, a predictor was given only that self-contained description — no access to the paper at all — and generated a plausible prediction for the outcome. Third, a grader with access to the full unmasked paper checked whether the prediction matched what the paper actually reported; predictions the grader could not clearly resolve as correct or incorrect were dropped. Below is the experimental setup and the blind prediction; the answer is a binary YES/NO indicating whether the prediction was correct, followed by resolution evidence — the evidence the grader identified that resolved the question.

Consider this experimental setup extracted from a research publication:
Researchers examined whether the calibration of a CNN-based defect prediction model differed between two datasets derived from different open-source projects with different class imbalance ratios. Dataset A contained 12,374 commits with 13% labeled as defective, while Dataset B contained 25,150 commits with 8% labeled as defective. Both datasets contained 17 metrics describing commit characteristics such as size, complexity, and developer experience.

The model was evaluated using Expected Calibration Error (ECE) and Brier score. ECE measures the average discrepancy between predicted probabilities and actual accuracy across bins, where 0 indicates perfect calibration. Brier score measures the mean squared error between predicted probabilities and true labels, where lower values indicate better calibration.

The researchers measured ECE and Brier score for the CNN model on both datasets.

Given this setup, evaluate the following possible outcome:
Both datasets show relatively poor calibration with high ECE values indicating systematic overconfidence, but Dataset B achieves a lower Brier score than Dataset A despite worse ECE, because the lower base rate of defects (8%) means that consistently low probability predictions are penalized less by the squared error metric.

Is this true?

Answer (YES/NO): NO